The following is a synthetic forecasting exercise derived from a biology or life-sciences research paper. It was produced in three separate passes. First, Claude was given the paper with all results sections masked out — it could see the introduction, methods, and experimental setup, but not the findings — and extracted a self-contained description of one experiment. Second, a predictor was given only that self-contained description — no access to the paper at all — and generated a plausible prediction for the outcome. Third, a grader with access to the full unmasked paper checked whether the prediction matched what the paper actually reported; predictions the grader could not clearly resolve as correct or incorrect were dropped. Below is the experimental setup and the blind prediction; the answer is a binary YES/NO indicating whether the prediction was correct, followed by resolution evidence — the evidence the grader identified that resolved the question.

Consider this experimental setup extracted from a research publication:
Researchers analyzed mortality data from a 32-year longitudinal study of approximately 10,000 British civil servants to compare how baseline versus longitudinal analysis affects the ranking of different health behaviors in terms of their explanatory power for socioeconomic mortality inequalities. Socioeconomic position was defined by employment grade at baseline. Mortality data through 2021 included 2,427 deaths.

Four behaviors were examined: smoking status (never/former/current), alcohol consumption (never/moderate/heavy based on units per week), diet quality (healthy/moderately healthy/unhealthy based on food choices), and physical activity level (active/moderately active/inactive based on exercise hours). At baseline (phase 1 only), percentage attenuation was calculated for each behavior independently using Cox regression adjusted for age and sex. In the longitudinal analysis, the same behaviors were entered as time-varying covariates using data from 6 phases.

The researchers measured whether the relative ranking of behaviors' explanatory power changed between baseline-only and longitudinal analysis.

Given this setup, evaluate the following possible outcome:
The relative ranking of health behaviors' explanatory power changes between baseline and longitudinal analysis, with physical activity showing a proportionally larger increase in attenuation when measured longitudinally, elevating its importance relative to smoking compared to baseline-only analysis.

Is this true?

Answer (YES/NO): YES